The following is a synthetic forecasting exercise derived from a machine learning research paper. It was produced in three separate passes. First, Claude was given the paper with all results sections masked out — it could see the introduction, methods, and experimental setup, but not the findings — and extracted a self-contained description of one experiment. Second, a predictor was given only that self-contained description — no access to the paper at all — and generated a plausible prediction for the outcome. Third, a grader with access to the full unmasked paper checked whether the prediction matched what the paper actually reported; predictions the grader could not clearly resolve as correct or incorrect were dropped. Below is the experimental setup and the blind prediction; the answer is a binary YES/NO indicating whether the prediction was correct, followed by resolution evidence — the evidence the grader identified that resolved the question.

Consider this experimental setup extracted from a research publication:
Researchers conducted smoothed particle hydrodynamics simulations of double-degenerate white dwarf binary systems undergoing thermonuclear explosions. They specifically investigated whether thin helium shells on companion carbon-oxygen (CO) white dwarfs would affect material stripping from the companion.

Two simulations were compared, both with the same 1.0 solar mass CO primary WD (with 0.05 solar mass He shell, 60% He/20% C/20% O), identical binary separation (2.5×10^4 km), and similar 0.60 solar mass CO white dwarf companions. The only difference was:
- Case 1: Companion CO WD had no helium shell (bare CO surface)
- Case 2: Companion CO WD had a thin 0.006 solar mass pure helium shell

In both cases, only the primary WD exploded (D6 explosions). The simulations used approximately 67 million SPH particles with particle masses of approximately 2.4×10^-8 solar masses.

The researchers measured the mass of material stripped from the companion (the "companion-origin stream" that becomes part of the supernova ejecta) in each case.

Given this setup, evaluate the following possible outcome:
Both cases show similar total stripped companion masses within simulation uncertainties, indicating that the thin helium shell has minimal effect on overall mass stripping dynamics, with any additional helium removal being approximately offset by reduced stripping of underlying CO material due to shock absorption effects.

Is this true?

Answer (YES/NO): YES